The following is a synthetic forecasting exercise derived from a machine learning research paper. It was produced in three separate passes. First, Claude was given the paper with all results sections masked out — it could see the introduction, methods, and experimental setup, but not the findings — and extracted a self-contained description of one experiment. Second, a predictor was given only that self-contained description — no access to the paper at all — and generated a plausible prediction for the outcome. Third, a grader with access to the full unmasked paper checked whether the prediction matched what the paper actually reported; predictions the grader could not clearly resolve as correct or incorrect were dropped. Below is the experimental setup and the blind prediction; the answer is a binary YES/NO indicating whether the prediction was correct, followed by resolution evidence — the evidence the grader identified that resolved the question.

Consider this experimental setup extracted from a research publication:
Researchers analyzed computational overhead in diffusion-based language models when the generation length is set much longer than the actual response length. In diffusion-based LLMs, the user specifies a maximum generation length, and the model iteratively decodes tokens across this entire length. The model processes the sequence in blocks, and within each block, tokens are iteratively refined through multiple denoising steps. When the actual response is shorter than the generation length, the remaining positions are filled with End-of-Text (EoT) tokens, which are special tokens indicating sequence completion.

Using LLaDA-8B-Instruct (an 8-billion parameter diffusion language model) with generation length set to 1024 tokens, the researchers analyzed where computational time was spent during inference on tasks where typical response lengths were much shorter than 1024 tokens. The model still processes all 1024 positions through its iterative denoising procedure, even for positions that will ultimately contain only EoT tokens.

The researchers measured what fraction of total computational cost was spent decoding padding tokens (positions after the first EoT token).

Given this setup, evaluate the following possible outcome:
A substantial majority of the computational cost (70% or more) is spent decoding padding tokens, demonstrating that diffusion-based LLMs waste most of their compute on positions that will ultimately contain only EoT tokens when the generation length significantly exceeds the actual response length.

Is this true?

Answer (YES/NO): YES